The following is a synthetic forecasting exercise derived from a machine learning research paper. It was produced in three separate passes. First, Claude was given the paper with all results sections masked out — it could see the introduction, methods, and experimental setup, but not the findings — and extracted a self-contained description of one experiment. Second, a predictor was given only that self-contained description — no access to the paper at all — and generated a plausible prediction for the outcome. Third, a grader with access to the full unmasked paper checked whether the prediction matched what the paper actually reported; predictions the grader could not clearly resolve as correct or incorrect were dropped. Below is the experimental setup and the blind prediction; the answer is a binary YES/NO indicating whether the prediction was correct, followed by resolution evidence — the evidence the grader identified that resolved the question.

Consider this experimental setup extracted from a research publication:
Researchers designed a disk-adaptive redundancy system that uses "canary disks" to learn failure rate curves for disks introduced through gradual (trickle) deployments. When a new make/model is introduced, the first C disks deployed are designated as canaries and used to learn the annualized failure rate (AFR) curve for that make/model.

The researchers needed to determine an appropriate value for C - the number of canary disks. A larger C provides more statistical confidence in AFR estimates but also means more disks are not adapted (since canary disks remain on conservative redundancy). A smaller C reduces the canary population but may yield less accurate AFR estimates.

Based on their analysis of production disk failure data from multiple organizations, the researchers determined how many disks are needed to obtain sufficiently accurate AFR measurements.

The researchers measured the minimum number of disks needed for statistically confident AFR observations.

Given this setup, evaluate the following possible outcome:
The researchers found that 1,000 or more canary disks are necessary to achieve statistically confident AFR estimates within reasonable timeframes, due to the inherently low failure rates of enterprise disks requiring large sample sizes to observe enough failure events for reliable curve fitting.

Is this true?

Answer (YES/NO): NO